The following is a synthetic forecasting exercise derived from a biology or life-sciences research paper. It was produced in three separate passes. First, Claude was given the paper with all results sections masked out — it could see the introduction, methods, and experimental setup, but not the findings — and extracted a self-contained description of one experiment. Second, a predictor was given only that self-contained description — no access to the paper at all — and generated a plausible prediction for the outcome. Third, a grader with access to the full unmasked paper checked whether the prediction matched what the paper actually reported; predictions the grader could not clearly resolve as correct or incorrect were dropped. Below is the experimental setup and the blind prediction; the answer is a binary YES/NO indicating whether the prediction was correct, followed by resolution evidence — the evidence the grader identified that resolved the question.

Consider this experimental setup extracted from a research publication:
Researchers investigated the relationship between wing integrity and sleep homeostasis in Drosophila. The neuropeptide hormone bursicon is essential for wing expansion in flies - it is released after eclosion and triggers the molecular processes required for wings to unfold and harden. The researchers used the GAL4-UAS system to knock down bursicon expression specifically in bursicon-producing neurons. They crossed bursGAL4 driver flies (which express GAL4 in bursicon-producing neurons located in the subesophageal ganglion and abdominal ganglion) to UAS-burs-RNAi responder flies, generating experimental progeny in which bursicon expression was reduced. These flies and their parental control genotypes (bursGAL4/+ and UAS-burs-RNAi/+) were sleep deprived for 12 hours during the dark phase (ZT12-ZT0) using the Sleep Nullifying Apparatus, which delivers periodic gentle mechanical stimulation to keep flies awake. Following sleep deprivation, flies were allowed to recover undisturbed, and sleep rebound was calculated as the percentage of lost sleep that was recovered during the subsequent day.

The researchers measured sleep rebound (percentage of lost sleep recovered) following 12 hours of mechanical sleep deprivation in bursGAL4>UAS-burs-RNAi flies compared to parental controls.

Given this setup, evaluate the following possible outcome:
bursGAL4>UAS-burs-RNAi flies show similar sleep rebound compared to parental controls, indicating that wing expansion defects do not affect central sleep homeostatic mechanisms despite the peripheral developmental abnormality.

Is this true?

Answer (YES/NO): YES